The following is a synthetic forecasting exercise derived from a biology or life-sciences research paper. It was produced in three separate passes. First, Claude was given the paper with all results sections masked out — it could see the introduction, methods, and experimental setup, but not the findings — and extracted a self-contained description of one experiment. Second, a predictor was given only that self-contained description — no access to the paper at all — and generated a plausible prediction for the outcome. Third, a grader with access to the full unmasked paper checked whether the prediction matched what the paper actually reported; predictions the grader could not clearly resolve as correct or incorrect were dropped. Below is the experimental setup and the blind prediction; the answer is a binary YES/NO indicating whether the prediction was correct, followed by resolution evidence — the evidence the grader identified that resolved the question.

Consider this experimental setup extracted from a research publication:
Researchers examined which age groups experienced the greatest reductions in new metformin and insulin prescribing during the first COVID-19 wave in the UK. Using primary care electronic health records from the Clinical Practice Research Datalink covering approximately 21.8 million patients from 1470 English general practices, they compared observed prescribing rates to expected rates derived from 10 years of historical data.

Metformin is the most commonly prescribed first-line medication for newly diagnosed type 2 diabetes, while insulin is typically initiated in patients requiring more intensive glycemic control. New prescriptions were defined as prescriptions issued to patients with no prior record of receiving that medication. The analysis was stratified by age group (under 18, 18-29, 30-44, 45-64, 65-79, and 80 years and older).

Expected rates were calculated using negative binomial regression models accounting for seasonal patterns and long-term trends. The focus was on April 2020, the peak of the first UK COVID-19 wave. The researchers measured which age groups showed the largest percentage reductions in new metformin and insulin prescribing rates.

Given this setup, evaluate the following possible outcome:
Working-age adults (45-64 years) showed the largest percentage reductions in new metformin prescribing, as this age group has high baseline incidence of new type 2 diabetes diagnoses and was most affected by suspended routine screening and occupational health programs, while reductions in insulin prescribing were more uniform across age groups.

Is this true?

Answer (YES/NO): NO